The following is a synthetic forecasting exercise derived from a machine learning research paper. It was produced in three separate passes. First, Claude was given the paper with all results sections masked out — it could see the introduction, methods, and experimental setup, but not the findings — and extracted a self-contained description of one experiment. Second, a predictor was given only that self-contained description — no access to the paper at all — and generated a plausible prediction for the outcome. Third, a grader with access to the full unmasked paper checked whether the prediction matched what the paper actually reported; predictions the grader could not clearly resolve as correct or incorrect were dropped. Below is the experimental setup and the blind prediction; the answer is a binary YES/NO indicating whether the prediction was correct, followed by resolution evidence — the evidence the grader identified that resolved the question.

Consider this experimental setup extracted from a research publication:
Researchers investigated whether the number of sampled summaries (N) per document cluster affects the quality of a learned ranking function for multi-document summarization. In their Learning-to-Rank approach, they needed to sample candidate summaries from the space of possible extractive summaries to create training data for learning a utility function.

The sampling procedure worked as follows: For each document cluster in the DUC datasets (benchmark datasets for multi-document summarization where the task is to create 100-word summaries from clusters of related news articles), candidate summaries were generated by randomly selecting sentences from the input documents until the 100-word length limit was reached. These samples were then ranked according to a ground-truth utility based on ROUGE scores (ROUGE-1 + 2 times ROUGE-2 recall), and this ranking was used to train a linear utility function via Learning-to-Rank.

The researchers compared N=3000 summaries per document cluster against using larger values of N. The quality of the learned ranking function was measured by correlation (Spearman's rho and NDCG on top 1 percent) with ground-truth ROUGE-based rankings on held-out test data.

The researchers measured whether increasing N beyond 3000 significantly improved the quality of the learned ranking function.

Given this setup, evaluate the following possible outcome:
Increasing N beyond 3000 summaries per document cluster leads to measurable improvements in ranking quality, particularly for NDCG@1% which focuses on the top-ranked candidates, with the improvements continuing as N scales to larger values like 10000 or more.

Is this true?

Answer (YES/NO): NO